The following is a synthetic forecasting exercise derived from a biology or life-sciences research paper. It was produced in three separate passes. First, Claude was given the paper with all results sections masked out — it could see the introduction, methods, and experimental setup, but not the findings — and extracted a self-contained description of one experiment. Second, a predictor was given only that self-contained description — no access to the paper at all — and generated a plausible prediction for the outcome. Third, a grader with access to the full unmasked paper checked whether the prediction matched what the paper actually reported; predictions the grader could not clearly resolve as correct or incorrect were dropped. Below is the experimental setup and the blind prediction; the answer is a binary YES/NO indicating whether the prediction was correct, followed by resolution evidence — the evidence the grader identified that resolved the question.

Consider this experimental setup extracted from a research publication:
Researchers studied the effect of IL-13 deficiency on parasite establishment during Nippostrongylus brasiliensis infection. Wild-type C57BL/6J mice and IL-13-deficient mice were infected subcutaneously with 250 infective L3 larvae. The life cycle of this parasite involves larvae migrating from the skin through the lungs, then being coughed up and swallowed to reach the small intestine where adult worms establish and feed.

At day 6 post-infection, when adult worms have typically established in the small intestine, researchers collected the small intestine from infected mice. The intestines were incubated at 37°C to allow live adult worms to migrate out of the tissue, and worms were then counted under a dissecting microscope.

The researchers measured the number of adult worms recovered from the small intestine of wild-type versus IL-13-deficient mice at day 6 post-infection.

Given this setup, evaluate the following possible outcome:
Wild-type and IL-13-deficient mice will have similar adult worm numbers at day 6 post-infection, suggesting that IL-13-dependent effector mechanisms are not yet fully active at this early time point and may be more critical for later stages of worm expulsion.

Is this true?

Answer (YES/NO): NO